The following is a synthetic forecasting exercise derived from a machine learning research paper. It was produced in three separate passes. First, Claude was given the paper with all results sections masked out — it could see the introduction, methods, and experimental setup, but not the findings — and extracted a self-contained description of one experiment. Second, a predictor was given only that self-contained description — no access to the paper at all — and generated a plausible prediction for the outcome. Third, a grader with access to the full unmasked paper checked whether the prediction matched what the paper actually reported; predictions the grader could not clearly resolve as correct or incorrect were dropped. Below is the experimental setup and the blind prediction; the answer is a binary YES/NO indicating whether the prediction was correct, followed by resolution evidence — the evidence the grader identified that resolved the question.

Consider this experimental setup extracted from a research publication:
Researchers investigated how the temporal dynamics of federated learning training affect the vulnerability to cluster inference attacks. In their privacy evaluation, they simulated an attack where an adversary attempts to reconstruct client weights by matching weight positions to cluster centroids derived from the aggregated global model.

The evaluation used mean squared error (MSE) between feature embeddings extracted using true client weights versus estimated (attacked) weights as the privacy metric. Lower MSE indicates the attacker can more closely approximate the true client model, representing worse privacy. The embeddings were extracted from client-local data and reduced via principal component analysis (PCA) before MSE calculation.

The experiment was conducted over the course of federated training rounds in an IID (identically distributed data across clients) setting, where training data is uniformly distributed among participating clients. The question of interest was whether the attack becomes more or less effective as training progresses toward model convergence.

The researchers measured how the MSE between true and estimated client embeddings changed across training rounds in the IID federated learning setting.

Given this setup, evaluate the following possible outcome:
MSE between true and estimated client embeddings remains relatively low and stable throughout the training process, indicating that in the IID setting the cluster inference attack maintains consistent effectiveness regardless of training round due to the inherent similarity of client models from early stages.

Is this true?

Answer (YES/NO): NO